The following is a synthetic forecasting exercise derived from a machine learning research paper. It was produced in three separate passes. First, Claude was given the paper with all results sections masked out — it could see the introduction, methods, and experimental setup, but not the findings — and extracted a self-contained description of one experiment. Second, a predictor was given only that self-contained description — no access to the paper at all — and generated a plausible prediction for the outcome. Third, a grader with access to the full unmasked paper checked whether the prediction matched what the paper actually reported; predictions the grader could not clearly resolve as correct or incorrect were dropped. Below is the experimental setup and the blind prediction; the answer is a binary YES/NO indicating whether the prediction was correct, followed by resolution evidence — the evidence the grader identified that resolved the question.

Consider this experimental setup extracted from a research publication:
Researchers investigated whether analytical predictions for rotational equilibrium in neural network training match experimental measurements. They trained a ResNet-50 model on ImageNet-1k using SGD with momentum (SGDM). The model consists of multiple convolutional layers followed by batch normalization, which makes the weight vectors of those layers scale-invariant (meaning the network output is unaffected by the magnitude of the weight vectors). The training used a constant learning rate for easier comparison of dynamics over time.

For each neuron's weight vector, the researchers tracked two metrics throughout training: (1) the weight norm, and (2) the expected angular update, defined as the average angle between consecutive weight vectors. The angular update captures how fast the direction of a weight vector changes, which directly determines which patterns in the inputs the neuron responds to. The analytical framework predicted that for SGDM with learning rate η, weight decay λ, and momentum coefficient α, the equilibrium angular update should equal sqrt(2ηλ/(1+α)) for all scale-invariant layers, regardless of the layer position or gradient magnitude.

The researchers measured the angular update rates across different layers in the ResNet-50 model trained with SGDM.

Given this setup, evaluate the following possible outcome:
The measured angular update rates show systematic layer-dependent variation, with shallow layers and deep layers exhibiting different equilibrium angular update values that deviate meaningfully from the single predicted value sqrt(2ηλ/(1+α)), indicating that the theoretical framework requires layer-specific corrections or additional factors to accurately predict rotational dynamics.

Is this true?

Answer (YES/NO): NO